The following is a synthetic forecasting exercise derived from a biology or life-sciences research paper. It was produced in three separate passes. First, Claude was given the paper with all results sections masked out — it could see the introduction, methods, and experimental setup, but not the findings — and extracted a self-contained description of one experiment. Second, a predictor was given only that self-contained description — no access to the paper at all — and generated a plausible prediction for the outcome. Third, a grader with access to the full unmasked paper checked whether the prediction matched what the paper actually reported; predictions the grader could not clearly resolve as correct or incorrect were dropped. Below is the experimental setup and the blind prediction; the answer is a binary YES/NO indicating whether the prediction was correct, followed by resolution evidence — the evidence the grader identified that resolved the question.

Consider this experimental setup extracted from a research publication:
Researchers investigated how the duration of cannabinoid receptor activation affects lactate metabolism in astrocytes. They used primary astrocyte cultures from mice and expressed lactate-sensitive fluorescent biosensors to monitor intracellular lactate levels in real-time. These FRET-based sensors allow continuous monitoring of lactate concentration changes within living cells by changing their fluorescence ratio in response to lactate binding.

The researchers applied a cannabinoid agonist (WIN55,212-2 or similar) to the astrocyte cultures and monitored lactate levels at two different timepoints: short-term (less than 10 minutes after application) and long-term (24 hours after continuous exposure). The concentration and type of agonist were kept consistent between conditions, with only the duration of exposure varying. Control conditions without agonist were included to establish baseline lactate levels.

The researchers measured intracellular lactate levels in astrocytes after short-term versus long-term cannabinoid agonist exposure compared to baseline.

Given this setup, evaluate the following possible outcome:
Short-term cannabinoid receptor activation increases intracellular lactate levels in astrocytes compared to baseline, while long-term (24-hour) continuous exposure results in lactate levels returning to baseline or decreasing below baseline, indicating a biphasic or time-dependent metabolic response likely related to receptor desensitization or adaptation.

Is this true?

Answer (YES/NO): YES